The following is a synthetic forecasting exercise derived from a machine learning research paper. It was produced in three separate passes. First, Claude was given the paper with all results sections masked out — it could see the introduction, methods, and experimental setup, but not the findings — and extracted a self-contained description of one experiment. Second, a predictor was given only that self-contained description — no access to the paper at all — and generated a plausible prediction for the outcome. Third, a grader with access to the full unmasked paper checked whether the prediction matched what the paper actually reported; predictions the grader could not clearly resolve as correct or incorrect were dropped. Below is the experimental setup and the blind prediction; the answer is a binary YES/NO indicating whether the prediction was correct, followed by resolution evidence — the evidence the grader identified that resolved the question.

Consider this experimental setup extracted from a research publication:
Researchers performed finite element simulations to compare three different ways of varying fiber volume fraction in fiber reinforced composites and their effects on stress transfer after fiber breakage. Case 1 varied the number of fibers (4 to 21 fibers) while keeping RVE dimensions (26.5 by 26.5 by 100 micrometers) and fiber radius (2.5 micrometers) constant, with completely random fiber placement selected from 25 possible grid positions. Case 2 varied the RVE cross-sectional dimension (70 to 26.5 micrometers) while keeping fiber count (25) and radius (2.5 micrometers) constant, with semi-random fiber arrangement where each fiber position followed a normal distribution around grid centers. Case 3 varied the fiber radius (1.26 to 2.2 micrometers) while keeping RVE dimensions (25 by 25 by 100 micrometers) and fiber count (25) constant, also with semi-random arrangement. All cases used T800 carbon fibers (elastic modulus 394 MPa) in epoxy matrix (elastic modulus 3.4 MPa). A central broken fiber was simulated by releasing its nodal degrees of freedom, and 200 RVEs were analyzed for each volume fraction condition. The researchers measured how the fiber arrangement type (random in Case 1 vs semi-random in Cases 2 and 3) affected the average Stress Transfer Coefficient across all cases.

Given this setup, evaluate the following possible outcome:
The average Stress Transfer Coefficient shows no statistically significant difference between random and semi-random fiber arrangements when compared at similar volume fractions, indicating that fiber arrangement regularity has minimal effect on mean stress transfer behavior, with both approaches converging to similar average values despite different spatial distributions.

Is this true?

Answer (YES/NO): NO